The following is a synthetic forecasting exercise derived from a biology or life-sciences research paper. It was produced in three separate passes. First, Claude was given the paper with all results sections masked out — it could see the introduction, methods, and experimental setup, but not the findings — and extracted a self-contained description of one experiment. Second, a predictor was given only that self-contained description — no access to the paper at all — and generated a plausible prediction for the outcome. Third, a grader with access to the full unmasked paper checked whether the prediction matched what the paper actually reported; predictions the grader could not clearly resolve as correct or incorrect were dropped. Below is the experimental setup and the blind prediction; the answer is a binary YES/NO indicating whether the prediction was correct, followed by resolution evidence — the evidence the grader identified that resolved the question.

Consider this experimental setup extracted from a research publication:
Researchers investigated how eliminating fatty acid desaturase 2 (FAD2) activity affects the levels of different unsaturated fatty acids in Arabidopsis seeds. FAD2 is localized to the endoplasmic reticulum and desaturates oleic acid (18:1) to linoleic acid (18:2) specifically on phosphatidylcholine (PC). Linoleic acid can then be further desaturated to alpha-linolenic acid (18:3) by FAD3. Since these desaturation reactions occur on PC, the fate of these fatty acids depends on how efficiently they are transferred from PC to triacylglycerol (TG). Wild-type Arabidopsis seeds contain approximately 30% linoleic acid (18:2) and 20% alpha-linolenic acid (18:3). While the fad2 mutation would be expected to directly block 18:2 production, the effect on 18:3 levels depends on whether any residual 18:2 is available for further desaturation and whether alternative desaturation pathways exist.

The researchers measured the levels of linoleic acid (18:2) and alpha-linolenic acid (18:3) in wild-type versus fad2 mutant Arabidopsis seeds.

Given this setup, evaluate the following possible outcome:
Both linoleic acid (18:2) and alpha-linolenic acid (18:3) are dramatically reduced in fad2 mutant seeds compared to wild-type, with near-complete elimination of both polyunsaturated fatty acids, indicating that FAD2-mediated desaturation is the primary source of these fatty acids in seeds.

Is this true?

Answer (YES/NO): YES